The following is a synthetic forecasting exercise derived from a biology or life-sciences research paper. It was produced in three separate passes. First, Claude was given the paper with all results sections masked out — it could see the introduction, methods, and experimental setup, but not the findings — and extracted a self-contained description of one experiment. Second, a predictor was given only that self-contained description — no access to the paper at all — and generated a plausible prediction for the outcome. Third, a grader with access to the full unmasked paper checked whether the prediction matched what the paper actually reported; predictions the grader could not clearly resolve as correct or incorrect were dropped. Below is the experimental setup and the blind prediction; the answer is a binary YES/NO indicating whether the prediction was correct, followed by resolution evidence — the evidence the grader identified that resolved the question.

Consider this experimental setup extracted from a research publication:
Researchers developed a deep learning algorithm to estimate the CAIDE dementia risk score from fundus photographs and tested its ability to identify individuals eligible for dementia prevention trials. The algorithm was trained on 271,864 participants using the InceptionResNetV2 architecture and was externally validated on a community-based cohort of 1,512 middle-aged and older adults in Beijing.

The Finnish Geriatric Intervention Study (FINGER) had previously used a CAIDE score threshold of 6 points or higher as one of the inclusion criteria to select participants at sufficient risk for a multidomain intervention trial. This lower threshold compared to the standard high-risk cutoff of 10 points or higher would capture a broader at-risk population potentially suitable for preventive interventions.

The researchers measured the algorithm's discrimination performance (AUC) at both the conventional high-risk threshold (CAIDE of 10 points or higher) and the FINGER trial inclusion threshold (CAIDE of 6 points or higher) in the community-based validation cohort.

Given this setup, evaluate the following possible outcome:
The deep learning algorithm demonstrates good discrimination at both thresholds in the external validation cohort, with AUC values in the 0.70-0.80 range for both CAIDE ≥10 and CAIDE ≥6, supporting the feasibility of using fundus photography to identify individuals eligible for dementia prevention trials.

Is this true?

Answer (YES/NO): YES